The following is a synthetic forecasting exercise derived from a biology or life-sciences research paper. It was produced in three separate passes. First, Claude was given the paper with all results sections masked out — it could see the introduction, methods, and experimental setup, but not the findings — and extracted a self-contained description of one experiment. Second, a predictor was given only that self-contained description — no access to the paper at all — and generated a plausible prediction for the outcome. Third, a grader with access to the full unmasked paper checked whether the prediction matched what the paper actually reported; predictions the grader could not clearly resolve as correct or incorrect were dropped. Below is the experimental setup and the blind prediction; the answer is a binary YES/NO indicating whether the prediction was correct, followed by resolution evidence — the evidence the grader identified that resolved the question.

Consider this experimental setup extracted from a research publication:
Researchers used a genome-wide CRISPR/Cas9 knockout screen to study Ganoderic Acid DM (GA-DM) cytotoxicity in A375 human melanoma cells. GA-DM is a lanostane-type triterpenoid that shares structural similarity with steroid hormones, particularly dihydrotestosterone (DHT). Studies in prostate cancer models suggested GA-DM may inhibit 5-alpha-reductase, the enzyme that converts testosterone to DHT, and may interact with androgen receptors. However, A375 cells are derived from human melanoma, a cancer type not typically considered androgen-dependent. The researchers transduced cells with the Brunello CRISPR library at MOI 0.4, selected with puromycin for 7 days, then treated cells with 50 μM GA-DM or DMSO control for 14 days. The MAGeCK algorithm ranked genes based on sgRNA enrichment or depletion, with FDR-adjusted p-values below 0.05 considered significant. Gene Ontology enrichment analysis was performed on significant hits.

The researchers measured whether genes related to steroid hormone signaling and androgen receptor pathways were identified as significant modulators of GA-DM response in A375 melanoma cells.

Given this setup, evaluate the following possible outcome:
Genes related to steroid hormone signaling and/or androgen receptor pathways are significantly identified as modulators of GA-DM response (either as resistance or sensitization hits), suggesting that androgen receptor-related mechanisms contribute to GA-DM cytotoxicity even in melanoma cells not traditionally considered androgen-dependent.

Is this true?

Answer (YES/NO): NO